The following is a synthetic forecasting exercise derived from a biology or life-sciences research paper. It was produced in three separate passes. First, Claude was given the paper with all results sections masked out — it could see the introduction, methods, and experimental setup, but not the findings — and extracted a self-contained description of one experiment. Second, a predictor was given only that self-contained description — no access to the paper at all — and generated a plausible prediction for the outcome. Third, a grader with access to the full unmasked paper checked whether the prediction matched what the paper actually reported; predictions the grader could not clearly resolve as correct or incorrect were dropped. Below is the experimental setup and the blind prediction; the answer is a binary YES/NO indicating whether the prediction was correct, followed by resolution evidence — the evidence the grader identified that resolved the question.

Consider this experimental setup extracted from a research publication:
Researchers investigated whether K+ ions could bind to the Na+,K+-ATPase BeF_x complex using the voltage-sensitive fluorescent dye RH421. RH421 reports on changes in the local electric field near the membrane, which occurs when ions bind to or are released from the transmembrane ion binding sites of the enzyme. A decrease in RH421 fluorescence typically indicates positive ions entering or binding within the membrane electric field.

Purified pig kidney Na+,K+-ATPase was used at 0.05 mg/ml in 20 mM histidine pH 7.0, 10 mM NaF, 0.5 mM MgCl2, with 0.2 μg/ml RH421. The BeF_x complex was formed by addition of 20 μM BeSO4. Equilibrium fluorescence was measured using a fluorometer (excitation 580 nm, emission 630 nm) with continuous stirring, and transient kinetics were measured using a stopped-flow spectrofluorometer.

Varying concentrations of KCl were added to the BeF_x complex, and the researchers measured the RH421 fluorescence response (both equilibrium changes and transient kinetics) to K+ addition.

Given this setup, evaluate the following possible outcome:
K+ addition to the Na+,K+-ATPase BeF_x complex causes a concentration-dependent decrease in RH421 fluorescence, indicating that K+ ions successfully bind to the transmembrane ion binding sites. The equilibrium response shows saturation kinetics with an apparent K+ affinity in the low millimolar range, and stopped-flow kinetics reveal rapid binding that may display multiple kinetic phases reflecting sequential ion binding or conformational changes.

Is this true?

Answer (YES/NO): YES